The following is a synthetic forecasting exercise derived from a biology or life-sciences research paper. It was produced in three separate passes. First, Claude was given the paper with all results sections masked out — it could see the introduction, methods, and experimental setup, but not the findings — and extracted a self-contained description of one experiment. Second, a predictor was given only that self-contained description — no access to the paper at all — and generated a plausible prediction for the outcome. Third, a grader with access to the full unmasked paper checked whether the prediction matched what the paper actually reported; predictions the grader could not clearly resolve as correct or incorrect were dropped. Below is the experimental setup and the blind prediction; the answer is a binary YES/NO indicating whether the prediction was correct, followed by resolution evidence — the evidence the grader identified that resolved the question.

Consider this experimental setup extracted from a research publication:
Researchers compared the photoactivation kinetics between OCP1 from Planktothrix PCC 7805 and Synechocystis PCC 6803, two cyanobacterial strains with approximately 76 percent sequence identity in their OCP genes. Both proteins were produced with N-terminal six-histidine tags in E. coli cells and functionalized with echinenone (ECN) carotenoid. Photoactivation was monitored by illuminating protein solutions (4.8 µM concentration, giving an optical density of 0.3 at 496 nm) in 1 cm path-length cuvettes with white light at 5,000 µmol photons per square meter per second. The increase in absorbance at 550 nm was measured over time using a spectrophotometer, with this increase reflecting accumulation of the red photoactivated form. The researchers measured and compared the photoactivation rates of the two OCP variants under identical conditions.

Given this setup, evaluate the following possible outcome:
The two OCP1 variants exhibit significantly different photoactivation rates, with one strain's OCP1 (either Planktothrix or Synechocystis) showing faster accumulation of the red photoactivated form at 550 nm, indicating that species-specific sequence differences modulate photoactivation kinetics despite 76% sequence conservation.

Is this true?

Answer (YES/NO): YES